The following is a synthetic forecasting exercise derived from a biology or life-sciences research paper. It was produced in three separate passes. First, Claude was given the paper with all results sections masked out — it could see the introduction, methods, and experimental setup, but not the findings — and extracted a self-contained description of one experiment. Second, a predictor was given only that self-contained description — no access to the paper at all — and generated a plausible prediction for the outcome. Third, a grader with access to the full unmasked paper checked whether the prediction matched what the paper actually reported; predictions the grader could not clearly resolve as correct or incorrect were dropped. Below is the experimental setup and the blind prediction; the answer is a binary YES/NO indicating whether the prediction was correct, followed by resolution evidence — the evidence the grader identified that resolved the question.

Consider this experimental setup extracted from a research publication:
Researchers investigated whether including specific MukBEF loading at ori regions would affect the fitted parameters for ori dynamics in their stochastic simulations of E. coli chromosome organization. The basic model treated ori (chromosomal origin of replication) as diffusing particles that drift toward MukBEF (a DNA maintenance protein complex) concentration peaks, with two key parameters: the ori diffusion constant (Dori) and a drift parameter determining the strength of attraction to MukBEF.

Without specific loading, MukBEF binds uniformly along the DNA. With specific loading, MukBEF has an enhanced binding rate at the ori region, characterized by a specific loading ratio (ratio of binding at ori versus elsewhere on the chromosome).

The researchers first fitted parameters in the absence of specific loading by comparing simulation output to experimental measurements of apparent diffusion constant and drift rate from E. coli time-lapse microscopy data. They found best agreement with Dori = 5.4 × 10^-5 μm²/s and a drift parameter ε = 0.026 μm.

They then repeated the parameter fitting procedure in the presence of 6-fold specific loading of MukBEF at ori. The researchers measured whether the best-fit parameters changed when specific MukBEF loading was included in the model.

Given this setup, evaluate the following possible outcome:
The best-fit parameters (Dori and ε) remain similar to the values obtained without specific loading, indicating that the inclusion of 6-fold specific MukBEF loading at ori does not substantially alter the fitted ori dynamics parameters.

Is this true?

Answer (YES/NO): NO